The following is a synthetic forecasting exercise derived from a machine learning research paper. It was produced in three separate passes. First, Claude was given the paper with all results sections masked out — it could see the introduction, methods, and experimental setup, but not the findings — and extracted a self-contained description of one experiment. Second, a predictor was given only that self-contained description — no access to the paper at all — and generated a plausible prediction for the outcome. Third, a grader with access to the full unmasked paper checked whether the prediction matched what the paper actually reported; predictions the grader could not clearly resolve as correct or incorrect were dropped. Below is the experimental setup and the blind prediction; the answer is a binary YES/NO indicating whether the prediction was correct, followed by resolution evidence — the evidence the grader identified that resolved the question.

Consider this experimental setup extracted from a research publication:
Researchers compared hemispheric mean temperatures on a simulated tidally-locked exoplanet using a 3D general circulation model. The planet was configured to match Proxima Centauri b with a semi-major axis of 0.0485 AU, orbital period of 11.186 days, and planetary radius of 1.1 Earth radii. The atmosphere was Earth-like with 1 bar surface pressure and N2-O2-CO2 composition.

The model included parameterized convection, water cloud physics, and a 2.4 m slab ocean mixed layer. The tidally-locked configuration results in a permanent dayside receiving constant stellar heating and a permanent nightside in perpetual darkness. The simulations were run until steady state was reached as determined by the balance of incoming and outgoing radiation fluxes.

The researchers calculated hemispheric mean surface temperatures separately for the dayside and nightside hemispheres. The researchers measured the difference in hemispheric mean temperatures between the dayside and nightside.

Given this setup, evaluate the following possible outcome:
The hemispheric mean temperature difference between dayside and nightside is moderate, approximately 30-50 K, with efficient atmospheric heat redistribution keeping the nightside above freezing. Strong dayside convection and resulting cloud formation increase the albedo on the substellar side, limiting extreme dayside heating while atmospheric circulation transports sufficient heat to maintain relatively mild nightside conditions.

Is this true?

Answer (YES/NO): NO